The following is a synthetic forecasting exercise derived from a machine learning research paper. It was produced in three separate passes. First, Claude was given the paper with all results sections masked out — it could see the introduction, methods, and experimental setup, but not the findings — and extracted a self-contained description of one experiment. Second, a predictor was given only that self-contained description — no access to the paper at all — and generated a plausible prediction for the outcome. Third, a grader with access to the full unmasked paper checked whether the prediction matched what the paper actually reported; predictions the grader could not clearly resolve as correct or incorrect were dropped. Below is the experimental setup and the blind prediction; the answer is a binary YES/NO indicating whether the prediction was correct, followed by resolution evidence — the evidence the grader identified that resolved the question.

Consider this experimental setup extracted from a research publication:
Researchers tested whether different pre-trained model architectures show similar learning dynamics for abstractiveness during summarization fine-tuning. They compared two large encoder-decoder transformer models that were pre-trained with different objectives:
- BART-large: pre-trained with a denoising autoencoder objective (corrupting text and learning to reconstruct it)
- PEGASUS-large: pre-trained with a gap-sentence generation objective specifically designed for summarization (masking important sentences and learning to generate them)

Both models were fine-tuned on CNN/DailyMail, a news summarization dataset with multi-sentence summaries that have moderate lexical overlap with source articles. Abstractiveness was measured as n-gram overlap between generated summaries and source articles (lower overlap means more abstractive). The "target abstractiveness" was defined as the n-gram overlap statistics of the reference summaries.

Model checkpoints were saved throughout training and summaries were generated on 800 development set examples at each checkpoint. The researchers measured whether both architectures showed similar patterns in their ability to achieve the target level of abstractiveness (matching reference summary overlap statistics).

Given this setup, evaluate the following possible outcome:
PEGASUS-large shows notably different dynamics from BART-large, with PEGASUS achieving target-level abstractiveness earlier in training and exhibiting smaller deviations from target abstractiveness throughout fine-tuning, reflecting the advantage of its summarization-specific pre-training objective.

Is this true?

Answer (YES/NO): NO